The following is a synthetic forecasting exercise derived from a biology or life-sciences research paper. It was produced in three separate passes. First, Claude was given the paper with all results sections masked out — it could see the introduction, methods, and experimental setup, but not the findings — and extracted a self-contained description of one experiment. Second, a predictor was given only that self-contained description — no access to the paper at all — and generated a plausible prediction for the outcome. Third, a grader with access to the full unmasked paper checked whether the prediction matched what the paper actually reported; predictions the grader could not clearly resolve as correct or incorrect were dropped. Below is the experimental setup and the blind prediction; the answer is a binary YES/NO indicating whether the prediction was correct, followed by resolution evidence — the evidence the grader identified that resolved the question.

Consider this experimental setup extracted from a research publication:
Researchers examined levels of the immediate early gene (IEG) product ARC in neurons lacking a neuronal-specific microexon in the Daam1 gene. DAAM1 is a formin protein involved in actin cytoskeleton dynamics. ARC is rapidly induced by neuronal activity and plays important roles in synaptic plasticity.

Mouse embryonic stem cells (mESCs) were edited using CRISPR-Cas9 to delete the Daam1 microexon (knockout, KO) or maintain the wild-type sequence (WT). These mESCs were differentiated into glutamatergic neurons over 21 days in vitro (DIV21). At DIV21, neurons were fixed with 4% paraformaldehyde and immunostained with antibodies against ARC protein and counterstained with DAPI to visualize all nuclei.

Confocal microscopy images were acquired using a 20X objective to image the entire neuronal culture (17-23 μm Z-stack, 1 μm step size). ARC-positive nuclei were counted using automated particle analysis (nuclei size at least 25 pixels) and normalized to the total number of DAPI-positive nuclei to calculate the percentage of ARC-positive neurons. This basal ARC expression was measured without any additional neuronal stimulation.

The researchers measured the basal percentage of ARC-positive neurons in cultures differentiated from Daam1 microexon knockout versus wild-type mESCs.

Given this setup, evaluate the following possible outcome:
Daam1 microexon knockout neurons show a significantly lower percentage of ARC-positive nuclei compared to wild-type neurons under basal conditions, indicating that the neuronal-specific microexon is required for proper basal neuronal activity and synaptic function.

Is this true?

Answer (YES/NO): NO